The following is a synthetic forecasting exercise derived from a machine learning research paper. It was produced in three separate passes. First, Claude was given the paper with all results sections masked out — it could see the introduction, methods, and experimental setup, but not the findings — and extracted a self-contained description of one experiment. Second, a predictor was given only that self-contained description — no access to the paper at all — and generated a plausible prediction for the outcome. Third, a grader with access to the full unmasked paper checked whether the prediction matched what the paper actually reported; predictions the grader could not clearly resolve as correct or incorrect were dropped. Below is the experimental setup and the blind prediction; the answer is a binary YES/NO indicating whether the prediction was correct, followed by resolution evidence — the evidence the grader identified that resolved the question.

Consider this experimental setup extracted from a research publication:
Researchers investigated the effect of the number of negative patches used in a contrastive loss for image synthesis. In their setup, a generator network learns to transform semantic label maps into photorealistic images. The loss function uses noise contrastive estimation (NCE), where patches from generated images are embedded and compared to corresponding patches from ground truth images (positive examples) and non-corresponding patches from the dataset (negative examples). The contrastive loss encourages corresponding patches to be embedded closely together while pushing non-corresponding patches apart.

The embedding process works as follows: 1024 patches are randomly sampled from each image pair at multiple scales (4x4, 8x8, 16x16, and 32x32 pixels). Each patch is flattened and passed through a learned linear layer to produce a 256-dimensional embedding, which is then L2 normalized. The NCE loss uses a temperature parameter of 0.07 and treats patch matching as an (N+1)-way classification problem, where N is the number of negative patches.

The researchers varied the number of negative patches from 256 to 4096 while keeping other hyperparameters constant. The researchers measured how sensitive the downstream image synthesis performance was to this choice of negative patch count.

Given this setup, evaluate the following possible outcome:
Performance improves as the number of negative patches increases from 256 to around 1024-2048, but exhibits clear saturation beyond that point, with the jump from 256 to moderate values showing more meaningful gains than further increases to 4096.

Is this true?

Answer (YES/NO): NO